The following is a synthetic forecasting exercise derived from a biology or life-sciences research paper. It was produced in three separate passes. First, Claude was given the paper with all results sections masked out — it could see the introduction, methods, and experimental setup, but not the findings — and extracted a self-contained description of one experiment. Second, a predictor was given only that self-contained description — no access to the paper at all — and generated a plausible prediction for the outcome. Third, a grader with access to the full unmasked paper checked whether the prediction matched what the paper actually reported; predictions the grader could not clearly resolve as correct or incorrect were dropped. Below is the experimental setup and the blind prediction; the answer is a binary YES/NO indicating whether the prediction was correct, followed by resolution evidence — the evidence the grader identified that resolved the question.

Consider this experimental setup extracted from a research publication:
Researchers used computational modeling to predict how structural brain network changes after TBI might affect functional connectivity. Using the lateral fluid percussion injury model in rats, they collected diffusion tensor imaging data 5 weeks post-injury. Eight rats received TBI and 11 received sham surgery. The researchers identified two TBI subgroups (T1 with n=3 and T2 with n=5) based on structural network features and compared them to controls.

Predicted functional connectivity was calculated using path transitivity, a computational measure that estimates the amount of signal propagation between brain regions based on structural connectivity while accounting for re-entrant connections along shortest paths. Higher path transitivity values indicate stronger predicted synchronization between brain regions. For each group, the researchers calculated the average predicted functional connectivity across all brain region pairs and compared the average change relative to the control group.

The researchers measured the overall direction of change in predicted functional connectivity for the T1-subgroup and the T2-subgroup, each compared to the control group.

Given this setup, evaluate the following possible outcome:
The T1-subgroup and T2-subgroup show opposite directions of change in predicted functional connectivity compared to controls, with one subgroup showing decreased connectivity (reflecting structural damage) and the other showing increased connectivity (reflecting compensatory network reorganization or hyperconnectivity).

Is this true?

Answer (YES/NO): YES